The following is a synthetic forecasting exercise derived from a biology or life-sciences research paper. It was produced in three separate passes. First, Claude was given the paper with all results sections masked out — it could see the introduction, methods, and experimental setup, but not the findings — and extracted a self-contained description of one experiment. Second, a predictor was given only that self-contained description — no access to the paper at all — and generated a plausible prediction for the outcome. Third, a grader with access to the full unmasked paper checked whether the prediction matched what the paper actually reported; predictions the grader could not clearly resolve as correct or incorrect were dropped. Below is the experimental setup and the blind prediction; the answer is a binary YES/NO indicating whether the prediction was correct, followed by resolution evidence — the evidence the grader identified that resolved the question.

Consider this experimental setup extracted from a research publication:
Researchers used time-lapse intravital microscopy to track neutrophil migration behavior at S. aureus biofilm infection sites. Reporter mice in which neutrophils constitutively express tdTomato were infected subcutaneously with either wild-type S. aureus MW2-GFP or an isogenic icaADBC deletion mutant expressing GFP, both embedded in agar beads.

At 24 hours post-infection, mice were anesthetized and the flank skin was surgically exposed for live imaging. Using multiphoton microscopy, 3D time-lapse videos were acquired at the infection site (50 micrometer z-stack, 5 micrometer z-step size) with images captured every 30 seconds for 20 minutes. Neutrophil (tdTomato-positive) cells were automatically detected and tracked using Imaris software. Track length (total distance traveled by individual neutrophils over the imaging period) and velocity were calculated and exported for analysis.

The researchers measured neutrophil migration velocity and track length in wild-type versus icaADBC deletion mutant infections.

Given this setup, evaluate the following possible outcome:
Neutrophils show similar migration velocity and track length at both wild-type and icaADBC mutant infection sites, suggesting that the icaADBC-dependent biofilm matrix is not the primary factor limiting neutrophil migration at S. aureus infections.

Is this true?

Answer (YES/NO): NO